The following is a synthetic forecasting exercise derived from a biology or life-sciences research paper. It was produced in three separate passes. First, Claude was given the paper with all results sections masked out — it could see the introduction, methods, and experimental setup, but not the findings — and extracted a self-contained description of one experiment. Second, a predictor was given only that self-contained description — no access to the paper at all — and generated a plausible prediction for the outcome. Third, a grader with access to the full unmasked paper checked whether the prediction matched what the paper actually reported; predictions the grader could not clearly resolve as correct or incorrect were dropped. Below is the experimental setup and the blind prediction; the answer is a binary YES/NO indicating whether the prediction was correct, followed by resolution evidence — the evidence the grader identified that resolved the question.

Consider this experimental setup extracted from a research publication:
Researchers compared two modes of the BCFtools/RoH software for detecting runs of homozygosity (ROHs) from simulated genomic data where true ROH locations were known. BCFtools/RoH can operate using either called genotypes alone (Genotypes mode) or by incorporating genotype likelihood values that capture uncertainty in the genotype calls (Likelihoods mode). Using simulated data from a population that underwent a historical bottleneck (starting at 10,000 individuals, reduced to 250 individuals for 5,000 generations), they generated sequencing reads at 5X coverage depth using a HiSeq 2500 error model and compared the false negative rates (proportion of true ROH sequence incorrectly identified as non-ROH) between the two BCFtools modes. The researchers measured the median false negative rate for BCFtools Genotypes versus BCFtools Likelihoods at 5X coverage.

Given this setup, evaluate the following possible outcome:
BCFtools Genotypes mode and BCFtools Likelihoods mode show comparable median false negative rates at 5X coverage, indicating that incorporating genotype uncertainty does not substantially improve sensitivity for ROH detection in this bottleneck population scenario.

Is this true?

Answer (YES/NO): NO